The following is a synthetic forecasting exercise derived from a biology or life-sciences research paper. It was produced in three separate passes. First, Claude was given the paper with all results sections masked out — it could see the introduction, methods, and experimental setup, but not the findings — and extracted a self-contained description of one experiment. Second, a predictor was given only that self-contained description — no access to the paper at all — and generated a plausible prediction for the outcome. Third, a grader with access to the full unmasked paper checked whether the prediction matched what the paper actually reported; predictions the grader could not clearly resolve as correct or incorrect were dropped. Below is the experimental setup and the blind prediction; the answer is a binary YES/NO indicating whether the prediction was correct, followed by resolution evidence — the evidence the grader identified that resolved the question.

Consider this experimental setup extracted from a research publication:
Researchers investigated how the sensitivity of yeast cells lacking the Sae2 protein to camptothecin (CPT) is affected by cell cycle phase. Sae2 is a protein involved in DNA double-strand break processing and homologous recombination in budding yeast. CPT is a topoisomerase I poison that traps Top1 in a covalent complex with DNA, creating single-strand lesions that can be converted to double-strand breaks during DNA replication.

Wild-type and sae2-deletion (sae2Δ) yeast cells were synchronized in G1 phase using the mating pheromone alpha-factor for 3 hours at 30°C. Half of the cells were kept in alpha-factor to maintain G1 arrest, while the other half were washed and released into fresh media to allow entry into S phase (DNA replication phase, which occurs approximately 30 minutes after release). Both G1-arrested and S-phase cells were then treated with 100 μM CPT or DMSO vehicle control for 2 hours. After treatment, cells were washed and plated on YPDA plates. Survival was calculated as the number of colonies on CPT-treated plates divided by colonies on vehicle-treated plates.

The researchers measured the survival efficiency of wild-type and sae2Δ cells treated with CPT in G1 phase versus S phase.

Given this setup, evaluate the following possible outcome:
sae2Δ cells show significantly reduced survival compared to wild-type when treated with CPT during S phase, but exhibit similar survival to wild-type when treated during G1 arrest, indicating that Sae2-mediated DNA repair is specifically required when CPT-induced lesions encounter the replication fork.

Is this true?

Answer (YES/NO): YES